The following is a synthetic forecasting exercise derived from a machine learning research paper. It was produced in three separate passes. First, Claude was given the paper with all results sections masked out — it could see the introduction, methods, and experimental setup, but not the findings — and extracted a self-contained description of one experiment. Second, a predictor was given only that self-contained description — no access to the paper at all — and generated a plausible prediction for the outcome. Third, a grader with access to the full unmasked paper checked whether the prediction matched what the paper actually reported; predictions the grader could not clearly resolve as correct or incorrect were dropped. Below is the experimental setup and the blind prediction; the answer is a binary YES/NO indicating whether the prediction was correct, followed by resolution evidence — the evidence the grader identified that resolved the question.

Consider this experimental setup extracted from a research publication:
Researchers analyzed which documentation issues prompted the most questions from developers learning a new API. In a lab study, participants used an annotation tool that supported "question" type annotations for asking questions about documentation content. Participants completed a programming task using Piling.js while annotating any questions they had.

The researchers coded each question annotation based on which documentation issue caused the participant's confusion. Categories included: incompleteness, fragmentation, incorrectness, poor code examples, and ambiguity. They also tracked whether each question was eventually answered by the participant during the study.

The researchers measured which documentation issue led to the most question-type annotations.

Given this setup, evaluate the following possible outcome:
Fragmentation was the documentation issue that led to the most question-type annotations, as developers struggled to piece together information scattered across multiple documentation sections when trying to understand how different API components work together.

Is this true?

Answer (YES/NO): NO